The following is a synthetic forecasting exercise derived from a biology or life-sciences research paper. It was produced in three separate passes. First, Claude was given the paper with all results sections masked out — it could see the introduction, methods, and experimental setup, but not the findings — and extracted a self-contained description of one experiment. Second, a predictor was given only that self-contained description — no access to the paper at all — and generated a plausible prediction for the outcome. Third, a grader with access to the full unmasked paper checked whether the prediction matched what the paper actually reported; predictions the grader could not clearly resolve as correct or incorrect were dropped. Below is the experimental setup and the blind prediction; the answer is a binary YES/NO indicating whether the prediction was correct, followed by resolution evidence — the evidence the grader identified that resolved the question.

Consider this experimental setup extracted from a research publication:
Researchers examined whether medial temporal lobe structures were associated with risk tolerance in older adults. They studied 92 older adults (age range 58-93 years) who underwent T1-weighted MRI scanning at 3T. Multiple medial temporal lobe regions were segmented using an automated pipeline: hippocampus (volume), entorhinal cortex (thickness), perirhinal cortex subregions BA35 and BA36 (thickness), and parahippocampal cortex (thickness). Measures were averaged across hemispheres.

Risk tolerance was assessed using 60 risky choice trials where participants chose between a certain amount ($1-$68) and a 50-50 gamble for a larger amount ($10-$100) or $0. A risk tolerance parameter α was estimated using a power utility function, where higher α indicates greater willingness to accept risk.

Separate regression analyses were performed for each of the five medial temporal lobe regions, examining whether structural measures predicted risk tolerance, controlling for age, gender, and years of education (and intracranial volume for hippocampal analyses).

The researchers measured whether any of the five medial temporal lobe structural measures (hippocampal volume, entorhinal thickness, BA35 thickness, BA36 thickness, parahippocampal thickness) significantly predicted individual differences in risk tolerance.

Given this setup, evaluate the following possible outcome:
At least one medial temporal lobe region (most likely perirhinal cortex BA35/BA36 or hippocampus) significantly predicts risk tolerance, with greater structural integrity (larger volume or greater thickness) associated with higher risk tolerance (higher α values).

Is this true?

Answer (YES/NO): NO